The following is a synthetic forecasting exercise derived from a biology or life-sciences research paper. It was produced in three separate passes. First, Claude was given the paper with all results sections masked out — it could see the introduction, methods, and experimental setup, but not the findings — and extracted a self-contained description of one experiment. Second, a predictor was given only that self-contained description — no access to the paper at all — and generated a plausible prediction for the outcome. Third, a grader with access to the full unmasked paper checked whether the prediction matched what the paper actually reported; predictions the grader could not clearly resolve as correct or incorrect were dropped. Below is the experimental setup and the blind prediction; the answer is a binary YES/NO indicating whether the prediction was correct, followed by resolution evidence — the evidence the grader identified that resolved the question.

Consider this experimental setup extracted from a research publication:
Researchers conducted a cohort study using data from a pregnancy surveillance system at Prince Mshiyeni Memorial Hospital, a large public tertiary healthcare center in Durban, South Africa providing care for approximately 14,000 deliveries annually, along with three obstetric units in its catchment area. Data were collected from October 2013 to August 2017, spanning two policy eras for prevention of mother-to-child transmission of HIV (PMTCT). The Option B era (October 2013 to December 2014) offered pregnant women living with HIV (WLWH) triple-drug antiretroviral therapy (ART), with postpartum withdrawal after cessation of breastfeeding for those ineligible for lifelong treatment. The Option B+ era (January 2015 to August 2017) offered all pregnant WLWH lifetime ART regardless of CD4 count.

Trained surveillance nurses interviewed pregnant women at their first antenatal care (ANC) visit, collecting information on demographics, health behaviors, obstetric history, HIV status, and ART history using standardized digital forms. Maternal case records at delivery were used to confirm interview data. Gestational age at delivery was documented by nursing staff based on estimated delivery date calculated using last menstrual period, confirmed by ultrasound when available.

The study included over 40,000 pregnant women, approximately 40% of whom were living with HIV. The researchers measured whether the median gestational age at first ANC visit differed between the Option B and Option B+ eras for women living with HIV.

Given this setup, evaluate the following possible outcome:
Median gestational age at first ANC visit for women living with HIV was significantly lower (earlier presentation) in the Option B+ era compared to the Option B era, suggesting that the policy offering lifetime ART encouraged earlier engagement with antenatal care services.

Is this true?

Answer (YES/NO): NO